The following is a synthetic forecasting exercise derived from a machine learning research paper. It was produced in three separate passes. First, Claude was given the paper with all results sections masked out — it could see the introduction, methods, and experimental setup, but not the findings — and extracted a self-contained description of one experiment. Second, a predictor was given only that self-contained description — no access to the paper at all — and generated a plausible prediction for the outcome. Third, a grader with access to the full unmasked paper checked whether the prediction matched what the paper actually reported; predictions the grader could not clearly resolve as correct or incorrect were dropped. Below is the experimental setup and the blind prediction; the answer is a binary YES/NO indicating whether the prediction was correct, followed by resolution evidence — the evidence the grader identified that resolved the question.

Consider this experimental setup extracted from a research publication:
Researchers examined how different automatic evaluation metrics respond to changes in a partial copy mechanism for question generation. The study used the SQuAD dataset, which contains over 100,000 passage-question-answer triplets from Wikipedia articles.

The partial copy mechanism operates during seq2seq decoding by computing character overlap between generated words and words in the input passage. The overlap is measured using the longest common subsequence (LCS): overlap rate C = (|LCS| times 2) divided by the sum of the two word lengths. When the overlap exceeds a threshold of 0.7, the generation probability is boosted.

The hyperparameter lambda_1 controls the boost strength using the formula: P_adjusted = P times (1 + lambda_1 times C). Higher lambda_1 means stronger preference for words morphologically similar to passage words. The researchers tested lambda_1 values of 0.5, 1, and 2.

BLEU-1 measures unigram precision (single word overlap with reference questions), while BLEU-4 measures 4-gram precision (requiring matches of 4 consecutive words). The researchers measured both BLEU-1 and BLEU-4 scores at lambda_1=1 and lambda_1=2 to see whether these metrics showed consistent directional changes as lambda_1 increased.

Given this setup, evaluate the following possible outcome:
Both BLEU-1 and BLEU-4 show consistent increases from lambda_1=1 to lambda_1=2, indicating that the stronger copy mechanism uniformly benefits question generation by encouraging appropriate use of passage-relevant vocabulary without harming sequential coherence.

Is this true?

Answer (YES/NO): NO